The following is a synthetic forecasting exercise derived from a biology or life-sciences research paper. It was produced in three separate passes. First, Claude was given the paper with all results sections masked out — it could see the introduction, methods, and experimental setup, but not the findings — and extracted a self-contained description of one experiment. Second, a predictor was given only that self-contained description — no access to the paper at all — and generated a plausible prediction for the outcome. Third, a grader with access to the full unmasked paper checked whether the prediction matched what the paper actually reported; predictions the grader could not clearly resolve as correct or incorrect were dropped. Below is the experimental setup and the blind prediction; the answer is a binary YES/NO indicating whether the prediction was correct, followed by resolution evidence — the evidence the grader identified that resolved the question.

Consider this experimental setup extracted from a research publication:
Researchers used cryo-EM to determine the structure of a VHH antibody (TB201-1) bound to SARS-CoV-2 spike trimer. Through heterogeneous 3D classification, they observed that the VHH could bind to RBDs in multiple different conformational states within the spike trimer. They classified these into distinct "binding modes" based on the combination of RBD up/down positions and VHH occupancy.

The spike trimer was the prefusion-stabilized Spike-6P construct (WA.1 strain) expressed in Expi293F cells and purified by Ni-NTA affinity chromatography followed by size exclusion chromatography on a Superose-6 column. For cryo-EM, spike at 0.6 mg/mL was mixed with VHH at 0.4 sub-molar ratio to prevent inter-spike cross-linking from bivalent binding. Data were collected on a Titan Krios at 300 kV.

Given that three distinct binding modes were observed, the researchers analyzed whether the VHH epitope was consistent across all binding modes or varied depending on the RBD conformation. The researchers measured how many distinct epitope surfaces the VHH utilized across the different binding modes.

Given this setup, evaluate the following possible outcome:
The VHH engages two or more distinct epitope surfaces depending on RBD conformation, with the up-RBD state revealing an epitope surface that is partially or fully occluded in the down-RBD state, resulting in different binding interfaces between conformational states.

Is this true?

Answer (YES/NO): NO